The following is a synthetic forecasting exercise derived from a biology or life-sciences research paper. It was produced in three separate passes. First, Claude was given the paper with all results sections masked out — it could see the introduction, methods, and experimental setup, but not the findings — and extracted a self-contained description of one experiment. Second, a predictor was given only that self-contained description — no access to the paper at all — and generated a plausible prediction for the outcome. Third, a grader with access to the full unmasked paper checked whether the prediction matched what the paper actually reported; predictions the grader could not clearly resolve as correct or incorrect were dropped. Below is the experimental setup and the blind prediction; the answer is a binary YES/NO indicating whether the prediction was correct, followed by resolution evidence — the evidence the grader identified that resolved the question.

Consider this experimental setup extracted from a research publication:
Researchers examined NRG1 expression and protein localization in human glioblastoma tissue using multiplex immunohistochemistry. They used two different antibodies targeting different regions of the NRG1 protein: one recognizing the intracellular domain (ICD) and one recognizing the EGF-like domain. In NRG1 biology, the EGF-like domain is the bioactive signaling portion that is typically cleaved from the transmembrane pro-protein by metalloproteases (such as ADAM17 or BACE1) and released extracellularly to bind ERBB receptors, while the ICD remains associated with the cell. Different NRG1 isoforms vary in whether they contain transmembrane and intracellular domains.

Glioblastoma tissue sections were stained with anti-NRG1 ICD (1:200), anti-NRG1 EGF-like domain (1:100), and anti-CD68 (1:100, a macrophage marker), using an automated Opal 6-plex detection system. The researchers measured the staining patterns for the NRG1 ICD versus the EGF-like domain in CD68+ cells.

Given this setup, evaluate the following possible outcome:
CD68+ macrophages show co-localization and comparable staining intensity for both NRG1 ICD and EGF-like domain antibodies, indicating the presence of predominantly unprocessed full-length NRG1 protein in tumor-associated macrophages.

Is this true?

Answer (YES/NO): NO